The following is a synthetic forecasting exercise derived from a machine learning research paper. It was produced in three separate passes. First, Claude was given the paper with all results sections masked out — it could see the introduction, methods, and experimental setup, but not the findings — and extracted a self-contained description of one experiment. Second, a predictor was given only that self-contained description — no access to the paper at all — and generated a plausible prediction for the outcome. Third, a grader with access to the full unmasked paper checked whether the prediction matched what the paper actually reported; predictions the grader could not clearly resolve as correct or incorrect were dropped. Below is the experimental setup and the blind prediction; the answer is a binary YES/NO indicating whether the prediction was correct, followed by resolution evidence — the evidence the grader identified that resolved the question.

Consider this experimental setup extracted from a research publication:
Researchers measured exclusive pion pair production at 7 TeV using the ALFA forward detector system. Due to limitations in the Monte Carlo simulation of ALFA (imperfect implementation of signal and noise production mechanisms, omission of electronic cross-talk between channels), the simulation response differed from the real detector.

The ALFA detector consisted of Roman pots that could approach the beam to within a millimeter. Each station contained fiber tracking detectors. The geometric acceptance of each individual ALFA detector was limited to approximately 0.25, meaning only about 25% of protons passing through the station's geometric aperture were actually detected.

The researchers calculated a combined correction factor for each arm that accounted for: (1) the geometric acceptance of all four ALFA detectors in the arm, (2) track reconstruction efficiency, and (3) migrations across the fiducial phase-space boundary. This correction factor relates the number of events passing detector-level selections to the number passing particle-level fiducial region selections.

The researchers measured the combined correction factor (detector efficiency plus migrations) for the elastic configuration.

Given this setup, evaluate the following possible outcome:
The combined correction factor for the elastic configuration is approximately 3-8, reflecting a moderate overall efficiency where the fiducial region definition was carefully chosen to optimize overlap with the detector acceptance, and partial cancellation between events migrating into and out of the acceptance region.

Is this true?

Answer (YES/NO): NO